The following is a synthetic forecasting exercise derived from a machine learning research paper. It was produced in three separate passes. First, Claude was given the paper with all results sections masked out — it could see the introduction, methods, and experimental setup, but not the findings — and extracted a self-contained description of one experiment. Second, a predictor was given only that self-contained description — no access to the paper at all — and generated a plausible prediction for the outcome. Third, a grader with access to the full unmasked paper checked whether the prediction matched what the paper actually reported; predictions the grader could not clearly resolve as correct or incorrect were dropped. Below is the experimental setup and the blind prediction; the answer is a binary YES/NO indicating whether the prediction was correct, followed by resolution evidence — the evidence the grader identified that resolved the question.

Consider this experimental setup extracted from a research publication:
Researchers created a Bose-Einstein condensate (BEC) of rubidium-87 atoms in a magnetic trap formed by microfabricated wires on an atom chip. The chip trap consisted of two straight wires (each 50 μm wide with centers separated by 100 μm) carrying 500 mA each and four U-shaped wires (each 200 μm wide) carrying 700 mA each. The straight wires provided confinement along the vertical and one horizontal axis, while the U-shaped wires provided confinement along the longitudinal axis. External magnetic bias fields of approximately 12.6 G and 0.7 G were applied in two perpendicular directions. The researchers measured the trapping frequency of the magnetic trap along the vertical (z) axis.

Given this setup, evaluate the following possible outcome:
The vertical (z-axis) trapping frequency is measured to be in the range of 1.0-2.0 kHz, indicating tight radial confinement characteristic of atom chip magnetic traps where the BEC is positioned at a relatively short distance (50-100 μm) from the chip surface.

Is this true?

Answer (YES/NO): YES